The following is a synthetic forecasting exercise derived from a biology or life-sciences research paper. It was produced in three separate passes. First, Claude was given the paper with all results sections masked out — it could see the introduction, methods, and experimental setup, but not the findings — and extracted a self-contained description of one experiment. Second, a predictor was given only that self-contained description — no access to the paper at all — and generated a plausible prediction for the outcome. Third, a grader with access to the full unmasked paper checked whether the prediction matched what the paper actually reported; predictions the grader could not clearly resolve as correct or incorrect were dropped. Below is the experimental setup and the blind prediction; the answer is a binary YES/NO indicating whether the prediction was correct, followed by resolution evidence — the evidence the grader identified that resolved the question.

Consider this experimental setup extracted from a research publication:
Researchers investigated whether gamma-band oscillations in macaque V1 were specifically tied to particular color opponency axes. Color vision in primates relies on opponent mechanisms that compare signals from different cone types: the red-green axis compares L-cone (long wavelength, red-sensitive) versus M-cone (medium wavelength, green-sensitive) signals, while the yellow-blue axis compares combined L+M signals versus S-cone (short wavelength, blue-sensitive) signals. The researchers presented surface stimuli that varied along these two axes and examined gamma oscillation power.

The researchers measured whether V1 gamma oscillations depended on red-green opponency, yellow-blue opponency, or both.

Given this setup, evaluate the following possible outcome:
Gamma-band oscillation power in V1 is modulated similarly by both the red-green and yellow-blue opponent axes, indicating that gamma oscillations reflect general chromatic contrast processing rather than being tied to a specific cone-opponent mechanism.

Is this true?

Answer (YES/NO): NO